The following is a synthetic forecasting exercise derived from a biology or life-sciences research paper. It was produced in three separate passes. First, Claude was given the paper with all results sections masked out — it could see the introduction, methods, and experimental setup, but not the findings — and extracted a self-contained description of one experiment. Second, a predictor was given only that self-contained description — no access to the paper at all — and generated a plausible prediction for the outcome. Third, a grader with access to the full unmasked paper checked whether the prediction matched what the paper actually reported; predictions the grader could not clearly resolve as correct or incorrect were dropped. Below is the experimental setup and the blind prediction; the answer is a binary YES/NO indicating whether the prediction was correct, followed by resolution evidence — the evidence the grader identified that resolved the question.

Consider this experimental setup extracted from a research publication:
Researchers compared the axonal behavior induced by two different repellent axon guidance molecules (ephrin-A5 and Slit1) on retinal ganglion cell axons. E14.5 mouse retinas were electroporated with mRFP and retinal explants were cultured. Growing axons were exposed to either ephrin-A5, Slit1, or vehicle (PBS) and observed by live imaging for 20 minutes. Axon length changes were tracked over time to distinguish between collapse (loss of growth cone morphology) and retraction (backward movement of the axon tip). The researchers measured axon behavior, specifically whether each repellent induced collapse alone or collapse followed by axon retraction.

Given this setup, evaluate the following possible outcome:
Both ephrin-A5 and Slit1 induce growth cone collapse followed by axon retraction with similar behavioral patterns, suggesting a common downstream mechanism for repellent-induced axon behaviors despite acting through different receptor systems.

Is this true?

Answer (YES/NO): NO